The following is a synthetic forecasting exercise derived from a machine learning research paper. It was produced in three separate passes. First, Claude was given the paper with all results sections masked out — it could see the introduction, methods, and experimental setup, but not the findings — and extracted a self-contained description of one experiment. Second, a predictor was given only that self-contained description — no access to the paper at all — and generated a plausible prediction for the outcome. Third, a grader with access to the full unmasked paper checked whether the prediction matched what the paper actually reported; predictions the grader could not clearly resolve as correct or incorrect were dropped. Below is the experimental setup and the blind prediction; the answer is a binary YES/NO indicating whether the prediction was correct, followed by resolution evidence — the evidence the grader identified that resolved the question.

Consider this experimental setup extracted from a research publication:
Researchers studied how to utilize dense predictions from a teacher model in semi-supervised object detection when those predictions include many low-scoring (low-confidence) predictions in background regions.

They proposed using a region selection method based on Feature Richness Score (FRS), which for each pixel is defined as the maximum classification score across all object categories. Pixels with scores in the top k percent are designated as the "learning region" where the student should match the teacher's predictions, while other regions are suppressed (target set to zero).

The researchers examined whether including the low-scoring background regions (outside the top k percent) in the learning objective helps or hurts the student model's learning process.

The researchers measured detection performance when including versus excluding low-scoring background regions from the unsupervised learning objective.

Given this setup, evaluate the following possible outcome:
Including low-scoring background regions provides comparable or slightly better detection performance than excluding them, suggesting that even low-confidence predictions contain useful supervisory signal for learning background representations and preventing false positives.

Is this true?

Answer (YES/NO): NO